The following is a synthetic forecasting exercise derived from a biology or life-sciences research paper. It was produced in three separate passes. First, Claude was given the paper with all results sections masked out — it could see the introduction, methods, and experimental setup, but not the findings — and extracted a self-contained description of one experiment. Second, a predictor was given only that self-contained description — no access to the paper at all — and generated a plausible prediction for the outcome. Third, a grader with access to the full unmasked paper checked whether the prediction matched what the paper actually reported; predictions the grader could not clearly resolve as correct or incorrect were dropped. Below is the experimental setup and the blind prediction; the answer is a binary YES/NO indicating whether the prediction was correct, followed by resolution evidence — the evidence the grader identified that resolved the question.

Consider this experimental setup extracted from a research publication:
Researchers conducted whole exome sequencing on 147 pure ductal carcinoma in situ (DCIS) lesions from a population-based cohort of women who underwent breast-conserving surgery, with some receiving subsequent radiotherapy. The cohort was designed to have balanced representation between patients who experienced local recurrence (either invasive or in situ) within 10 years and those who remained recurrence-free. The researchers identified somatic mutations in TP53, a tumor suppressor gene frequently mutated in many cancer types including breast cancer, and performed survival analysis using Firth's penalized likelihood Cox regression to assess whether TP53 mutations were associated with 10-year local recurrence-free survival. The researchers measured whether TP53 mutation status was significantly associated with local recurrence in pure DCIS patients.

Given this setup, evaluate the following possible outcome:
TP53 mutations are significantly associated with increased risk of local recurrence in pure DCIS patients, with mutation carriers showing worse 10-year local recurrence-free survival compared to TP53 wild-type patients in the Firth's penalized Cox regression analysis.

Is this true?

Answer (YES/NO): NO